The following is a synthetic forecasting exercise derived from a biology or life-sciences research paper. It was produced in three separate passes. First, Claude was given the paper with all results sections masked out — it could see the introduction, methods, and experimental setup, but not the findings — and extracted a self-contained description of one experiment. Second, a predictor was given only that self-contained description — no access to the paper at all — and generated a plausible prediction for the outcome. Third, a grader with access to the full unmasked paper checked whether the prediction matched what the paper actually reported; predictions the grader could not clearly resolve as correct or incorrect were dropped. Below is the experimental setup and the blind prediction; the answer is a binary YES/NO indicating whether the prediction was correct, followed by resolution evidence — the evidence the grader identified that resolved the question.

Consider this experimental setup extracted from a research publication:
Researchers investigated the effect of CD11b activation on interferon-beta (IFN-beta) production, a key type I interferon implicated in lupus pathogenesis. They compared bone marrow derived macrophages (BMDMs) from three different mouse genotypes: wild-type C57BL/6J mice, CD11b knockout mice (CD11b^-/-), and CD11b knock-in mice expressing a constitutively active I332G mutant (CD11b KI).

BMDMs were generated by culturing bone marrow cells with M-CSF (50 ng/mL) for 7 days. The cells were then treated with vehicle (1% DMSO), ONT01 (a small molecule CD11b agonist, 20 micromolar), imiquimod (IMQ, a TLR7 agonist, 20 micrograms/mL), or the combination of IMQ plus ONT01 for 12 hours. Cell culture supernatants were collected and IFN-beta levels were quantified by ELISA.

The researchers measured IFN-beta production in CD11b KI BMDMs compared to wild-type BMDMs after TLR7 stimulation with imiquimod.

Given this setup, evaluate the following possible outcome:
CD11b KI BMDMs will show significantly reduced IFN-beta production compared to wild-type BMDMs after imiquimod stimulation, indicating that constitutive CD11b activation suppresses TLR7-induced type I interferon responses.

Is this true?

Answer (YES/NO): YES